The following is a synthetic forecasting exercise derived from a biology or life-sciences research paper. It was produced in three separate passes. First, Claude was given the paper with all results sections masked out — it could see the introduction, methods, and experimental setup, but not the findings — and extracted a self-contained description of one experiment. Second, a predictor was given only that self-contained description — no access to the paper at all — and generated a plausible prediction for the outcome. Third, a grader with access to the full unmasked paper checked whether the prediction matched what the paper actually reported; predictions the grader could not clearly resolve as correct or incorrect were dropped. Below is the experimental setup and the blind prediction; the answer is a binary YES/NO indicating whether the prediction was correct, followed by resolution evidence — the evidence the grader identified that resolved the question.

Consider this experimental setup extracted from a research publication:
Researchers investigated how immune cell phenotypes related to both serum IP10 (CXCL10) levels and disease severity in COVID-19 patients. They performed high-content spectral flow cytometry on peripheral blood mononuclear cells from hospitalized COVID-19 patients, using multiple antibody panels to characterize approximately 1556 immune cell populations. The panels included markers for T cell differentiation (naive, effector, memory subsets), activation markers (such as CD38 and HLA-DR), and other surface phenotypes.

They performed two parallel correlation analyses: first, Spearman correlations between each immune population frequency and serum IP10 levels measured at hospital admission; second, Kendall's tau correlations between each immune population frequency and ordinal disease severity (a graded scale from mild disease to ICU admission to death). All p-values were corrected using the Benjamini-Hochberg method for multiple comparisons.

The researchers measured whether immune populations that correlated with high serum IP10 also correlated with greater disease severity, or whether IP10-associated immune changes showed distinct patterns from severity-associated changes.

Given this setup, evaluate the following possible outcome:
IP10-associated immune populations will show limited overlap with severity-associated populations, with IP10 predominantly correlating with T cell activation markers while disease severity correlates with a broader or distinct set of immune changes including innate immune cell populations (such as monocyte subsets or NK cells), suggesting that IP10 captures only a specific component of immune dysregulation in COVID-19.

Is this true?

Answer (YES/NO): NO